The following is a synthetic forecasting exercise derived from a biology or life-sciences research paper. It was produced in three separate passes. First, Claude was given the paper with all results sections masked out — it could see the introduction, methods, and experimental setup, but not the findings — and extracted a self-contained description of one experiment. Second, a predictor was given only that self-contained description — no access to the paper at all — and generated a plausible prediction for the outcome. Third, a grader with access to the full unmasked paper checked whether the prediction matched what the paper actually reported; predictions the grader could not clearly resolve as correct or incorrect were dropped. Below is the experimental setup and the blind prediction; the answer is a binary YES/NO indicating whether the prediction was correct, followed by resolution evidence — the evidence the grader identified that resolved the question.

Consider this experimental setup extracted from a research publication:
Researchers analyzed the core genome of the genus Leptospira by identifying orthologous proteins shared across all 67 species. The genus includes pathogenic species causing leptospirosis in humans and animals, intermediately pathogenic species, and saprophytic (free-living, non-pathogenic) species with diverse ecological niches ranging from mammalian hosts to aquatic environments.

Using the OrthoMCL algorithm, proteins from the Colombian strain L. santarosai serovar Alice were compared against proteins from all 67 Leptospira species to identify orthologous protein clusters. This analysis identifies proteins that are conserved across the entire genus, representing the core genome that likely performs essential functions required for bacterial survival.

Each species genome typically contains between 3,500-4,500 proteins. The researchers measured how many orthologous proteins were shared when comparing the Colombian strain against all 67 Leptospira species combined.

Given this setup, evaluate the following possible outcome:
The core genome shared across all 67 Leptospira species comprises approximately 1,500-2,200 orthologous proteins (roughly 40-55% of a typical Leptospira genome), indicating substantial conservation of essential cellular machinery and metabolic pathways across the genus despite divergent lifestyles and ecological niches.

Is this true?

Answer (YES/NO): YES